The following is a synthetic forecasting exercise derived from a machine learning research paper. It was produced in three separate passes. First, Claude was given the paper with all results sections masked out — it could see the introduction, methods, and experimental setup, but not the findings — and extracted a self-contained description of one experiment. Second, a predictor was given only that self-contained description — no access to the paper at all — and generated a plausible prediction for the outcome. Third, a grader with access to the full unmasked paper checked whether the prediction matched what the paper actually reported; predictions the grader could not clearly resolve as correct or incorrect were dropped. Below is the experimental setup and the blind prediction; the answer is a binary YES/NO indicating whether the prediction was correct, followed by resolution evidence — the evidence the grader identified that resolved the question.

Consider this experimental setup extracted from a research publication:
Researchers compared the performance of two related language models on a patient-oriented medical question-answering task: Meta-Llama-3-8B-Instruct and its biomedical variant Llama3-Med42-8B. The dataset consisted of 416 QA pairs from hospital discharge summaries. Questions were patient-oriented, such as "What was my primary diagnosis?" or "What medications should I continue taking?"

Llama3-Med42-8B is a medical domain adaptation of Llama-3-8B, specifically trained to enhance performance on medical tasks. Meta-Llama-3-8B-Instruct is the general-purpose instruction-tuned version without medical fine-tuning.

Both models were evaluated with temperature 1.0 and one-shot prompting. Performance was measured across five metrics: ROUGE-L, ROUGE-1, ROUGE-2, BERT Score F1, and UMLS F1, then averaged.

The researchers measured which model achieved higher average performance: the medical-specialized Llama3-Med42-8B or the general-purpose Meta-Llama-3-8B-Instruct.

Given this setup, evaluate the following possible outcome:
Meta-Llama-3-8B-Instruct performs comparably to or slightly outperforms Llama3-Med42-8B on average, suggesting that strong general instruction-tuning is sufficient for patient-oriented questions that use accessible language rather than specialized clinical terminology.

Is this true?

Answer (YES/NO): NO